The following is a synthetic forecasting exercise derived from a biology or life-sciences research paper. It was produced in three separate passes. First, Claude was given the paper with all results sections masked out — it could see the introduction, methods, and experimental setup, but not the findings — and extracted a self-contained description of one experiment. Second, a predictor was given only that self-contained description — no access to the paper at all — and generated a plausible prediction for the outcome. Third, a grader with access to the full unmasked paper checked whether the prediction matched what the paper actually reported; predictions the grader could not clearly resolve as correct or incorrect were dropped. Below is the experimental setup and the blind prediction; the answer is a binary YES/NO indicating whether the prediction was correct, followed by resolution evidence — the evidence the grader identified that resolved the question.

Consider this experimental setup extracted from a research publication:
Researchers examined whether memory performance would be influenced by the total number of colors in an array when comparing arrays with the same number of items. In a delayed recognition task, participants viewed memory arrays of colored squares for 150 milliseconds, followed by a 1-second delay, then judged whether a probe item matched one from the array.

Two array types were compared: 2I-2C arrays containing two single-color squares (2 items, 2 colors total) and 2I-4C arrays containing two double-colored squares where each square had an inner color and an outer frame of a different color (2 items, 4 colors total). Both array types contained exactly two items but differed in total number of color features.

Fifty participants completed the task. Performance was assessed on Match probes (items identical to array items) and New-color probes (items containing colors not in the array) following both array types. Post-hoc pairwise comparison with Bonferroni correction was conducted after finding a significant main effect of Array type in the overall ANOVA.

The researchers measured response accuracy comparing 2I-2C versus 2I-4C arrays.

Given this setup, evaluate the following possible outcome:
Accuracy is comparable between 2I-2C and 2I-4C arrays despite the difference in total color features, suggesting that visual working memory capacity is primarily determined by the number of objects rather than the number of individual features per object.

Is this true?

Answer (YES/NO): NO